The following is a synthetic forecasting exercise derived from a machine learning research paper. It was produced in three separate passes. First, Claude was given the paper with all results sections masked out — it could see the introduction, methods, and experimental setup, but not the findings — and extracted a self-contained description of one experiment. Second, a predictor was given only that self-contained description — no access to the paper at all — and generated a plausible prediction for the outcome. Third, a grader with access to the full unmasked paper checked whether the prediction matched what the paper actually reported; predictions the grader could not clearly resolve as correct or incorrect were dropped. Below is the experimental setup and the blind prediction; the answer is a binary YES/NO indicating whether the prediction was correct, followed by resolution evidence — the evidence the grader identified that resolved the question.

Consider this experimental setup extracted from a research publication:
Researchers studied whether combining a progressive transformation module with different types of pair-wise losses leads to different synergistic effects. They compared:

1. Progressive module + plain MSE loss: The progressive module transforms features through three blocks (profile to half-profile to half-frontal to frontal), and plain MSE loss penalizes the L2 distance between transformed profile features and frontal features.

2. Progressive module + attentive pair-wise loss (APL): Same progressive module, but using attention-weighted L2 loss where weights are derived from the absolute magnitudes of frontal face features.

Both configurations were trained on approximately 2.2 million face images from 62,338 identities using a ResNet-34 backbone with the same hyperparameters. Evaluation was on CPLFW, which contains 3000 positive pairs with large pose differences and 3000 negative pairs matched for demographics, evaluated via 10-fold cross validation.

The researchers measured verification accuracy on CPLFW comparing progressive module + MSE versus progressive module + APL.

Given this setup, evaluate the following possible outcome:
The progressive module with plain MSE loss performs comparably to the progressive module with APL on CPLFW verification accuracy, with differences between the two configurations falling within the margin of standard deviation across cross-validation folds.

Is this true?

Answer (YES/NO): NO